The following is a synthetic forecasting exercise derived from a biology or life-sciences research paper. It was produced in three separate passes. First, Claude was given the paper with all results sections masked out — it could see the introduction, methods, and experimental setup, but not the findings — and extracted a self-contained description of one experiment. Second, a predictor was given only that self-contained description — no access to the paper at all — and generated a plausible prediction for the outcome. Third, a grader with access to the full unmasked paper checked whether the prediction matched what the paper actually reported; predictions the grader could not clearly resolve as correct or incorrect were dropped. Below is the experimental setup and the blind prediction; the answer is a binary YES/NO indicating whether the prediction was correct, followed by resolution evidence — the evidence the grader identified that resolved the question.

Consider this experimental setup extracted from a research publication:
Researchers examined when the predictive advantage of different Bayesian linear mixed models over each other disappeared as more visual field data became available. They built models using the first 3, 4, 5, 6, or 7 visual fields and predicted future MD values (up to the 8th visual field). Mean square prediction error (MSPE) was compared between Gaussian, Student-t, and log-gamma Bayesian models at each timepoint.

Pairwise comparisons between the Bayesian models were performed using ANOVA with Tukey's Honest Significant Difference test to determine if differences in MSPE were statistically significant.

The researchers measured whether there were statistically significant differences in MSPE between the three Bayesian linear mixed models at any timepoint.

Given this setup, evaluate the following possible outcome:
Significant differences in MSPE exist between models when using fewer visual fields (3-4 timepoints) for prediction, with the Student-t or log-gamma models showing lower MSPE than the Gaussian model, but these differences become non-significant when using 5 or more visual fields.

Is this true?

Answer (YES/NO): NO